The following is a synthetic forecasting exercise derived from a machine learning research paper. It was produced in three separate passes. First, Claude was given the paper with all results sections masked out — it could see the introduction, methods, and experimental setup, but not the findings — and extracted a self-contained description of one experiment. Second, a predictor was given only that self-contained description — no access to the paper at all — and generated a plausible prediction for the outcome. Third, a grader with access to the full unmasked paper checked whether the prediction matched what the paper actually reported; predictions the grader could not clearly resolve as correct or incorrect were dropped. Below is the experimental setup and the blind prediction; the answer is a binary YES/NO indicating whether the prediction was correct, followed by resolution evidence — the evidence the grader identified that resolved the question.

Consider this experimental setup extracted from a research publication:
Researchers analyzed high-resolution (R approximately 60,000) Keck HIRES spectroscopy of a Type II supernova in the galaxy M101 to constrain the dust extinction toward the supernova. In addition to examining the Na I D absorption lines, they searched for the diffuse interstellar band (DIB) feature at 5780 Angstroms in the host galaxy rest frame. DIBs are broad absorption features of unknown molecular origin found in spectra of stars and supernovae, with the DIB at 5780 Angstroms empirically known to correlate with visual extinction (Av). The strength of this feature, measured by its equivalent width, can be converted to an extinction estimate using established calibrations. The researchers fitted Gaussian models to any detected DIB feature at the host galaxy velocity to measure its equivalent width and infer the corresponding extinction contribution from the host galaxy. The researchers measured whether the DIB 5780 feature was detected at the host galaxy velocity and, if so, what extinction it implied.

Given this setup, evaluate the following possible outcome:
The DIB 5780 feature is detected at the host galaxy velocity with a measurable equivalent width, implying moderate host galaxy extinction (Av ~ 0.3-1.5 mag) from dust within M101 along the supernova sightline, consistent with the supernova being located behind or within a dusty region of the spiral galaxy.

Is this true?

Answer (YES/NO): NO